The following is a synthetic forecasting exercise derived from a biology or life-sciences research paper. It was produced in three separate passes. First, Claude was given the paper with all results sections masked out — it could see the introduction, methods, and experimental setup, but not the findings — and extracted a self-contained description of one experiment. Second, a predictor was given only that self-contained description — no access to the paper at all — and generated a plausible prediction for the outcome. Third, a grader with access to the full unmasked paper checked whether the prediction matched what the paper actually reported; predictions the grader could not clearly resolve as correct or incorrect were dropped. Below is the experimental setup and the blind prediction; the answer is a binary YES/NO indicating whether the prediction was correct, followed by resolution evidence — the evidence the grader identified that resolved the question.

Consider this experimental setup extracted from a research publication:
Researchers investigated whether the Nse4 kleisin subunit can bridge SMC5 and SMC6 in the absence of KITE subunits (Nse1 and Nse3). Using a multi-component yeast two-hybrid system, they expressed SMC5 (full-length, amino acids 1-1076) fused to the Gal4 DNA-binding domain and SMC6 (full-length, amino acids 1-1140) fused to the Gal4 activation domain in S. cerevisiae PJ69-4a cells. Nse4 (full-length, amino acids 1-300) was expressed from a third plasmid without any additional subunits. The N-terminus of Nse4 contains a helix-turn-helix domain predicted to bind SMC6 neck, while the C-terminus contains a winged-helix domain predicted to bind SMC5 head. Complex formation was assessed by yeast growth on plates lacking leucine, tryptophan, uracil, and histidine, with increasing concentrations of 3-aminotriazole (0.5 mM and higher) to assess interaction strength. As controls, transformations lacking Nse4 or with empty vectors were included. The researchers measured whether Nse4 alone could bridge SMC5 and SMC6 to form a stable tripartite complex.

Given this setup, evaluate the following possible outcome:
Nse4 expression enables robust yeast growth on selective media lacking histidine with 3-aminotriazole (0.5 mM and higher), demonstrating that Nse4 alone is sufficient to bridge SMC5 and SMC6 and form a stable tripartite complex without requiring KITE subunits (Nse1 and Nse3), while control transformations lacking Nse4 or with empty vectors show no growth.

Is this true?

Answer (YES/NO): YES